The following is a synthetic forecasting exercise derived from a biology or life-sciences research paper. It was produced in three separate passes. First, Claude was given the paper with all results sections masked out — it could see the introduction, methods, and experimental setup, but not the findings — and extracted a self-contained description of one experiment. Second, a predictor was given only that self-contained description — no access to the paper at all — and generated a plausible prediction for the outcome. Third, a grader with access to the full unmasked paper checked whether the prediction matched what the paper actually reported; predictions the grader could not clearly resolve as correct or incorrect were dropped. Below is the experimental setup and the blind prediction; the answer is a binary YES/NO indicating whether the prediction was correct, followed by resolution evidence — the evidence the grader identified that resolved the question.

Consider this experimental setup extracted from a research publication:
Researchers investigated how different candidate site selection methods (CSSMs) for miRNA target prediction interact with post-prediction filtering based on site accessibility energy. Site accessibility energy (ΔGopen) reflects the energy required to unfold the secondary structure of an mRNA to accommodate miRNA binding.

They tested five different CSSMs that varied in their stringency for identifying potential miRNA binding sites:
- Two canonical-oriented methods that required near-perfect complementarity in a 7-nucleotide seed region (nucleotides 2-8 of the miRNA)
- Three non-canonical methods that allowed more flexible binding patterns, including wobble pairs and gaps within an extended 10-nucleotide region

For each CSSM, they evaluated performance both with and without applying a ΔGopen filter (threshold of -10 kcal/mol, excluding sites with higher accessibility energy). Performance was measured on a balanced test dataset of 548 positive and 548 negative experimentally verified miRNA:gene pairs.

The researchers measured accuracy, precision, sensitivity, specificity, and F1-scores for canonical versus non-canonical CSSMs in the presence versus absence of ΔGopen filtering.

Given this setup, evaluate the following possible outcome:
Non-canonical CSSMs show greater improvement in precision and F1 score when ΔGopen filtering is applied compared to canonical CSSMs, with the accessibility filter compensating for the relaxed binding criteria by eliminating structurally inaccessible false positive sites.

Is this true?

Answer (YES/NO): YES